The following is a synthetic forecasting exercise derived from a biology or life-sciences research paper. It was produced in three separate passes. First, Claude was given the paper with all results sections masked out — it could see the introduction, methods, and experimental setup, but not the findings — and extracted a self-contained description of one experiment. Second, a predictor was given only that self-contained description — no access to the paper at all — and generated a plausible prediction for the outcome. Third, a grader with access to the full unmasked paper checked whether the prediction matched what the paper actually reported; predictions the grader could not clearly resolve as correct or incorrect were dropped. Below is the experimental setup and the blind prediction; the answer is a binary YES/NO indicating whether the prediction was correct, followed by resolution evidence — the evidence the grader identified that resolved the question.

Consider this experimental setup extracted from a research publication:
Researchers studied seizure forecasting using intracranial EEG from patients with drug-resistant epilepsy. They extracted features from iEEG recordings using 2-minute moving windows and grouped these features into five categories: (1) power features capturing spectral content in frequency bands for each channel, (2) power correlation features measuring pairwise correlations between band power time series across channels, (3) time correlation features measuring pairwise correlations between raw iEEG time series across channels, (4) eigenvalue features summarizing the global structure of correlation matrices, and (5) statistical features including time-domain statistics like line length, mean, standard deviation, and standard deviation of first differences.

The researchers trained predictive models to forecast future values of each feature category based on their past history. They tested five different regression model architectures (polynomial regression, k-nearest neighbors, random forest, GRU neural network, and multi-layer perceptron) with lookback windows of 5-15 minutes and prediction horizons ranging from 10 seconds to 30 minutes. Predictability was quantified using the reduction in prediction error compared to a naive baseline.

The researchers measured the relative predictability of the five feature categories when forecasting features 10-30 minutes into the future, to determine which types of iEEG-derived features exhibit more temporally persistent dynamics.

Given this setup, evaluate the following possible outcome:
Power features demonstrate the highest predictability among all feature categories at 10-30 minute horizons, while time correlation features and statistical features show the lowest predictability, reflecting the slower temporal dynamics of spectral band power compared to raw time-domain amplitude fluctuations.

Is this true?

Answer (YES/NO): NO